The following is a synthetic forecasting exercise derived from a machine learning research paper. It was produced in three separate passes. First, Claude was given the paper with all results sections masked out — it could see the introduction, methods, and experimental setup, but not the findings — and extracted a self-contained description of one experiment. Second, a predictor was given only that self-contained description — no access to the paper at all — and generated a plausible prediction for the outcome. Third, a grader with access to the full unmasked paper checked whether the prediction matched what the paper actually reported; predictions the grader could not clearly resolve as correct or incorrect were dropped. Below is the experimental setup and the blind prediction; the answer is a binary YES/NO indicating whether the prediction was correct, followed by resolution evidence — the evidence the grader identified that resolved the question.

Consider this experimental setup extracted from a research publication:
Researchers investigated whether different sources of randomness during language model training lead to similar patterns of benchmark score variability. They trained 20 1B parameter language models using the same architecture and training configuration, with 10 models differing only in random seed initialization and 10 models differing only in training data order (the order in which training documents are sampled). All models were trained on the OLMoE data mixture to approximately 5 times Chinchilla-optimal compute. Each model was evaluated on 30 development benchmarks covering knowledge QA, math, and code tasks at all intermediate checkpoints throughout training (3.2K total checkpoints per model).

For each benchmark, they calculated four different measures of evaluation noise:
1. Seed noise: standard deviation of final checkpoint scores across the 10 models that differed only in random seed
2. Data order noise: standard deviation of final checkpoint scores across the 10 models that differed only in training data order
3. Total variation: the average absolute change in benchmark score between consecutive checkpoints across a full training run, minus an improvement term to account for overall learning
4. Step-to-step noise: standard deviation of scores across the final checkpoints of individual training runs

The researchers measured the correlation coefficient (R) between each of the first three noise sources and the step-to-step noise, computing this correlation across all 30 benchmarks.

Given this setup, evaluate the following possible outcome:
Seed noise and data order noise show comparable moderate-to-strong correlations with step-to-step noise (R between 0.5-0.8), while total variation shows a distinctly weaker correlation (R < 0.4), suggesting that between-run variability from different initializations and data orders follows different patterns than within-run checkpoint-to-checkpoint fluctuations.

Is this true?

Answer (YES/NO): NO